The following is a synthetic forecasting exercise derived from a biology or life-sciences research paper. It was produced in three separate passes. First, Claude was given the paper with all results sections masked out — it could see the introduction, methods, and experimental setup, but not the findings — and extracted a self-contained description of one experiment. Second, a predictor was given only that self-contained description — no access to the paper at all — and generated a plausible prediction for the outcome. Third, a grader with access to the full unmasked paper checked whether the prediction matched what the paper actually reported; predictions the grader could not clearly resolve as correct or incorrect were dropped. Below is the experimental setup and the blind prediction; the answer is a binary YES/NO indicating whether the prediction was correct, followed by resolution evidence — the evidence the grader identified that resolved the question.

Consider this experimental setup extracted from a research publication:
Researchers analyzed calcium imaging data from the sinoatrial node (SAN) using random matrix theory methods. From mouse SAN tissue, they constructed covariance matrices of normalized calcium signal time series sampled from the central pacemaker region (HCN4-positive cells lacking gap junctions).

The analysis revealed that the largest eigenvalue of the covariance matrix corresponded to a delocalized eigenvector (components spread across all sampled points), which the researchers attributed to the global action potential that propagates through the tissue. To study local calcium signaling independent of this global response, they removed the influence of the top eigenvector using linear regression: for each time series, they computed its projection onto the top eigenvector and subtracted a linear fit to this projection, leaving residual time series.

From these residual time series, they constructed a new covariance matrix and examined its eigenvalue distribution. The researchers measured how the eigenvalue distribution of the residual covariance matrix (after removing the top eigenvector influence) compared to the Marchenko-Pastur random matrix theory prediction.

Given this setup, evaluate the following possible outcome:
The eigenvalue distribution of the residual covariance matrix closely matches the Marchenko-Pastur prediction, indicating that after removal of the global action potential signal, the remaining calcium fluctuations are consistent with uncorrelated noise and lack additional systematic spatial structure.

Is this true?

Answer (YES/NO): NO